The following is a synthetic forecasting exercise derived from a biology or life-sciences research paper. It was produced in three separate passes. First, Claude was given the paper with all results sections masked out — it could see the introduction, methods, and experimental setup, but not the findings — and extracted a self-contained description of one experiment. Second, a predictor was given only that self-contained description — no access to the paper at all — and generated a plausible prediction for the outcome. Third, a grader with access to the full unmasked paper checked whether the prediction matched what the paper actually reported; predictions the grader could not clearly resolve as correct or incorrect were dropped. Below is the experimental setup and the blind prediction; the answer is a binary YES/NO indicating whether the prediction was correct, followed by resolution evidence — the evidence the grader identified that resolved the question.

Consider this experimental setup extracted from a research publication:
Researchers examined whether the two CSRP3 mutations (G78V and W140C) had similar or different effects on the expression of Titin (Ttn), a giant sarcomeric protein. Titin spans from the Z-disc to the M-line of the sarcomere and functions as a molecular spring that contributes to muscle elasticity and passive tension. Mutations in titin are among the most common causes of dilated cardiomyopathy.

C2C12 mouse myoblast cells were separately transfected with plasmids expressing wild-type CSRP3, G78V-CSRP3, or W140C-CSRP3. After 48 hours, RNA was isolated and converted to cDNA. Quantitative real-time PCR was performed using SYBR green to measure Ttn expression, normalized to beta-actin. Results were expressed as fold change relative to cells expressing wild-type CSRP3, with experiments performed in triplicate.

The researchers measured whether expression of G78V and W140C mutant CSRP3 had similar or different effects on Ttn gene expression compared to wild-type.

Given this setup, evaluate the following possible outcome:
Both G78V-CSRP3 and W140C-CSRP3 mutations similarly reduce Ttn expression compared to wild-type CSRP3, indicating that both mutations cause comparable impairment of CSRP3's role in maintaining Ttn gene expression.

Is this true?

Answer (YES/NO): YES